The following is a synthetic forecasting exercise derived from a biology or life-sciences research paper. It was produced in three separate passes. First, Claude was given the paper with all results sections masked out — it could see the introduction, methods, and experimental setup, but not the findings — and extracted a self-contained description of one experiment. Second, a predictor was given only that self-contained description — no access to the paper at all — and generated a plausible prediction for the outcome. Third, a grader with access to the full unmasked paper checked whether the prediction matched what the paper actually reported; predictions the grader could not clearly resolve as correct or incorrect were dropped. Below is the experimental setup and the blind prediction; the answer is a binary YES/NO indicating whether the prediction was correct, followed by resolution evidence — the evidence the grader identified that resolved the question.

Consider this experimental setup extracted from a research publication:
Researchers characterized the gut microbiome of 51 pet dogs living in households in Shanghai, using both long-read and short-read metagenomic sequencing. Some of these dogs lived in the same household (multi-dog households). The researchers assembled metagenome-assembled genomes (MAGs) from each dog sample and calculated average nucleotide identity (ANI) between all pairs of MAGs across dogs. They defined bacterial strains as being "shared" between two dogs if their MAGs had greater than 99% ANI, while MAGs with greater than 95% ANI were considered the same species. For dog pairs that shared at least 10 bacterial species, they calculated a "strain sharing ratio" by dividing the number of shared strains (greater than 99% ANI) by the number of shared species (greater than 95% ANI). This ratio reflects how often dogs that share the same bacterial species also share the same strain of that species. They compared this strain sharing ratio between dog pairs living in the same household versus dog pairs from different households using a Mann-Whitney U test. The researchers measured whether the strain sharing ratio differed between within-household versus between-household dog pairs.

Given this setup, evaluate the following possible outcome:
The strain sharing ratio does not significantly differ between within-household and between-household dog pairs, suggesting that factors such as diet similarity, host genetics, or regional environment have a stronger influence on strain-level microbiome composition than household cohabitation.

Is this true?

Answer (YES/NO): NO